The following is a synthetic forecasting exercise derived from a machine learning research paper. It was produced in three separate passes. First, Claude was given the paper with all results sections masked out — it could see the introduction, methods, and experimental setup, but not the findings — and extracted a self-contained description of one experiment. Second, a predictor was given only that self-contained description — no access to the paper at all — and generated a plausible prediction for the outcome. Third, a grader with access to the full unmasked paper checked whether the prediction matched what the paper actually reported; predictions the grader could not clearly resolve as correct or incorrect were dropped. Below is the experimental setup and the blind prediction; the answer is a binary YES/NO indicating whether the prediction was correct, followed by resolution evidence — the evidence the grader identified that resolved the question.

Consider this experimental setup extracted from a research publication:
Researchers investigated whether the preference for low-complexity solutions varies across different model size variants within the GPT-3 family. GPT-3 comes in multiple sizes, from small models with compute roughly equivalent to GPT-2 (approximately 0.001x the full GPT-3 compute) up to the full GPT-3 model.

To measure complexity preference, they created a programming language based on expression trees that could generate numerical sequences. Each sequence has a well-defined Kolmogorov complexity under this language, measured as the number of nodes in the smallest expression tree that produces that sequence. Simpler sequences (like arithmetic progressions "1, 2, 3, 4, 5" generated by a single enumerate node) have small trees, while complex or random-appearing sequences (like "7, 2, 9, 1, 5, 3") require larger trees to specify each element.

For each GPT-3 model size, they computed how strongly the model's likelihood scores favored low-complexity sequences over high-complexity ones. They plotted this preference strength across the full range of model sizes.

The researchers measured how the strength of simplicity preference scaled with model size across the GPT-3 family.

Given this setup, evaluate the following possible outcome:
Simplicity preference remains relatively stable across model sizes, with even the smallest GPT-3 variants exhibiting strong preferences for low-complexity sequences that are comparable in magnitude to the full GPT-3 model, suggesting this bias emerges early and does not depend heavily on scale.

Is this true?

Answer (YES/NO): NO